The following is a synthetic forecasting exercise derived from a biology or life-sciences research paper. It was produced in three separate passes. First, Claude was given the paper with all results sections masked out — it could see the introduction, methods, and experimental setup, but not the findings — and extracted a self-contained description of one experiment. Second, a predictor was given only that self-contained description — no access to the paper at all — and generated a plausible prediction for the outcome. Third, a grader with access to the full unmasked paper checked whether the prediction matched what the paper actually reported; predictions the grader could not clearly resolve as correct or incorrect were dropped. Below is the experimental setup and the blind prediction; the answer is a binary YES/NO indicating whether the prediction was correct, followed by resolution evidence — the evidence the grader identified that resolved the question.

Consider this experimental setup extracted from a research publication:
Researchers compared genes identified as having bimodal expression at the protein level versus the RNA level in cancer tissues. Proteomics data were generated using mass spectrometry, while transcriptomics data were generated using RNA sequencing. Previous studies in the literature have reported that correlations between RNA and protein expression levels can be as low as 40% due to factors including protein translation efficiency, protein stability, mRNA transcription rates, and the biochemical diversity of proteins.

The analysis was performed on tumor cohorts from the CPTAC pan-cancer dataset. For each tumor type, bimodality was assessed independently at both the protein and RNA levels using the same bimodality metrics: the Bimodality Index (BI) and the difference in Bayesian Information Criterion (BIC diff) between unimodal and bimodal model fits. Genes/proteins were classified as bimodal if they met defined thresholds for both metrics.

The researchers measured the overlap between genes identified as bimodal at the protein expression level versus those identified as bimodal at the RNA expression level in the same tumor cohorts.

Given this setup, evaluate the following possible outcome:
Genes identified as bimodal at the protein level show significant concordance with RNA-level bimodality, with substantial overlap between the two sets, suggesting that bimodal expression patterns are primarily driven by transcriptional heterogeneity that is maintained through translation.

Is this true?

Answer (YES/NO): NO